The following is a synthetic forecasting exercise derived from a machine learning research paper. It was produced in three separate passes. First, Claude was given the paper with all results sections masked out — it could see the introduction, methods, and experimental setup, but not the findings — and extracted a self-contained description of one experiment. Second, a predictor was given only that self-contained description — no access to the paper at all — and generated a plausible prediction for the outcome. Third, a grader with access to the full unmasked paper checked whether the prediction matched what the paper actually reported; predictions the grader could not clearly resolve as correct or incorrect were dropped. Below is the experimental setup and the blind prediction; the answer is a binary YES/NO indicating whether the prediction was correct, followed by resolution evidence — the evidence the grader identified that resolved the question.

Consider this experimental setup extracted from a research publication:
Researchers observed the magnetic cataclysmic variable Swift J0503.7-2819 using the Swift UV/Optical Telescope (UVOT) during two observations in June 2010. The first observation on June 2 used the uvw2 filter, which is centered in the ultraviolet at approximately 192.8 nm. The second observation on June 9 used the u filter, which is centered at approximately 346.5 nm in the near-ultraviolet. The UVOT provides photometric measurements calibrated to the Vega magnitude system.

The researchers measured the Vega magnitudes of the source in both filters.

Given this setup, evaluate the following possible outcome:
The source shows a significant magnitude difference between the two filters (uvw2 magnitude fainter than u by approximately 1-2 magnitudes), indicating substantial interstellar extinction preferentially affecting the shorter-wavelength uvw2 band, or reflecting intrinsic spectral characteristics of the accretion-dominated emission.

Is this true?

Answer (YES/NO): NO